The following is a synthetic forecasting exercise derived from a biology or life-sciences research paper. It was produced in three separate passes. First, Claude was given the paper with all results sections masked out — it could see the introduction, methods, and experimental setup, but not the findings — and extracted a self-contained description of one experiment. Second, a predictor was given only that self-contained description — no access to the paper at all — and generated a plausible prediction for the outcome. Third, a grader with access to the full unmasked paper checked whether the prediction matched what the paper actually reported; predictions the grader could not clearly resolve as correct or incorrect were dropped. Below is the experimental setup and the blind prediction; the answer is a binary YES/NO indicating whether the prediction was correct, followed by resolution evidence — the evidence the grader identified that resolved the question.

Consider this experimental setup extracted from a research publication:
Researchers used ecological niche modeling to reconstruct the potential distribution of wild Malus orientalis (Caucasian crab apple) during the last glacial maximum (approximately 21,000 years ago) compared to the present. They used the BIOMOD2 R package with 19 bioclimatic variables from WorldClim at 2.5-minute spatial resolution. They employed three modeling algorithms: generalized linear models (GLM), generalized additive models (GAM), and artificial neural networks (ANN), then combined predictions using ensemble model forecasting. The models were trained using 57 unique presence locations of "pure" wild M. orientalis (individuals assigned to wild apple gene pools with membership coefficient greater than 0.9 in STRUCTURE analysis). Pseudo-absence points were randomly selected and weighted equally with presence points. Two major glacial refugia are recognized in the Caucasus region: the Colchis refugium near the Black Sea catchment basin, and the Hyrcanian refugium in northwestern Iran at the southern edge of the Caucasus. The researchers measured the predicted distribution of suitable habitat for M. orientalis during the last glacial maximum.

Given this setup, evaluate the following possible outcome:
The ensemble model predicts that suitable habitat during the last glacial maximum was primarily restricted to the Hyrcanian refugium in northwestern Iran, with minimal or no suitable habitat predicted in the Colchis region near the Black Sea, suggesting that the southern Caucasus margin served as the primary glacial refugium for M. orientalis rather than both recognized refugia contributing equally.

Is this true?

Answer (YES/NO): NO